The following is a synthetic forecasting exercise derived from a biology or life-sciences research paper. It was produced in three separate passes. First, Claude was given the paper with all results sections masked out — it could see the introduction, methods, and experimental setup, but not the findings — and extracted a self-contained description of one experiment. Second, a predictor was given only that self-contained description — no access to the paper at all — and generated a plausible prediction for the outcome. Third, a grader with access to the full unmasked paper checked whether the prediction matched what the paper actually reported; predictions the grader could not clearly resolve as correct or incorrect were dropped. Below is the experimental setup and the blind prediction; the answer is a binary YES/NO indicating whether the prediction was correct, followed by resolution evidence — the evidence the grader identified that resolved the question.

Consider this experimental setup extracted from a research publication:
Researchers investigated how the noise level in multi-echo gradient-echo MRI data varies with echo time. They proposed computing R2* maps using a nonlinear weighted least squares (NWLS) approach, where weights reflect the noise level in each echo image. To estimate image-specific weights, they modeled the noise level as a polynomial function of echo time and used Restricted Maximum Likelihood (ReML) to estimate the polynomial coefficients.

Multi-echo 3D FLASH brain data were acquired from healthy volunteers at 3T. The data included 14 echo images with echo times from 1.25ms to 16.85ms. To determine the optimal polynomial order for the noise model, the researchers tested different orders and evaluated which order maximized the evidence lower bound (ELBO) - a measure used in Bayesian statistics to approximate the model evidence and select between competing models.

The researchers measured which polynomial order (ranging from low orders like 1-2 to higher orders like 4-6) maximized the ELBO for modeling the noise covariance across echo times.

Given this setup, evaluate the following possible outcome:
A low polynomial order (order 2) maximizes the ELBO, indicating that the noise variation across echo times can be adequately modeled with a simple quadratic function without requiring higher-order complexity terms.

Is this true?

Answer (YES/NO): NO